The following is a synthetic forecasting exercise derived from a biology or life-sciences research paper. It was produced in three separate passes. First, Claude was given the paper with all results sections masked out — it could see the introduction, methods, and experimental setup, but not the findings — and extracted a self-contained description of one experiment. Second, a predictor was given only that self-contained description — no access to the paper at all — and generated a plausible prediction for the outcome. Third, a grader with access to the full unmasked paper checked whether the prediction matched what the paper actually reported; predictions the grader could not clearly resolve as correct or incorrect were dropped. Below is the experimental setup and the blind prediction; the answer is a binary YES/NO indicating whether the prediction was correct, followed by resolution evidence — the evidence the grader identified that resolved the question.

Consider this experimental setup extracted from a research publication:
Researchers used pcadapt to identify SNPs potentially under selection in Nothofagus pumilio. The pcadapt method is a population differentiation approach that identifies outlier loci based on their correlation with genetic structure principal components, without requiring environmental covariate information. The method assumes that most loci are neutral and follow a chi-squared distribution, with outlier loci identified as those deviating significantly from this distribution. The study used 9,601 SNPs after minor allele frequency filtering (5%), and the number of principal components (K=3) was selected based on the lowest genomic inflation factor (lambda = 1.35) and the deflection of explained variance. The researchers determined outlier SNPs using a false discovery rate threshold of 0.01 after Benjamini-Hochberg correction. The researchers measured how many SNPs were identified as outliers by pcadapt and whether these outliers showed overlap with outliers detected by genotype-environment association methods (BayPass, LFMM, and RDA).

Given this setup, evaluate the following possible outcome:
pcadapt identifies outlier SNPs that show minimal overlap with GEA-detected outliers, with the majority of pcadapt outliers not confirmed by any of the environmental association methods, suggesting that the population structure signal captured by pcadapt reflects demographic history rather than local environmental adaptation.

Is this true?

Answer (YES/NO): NO